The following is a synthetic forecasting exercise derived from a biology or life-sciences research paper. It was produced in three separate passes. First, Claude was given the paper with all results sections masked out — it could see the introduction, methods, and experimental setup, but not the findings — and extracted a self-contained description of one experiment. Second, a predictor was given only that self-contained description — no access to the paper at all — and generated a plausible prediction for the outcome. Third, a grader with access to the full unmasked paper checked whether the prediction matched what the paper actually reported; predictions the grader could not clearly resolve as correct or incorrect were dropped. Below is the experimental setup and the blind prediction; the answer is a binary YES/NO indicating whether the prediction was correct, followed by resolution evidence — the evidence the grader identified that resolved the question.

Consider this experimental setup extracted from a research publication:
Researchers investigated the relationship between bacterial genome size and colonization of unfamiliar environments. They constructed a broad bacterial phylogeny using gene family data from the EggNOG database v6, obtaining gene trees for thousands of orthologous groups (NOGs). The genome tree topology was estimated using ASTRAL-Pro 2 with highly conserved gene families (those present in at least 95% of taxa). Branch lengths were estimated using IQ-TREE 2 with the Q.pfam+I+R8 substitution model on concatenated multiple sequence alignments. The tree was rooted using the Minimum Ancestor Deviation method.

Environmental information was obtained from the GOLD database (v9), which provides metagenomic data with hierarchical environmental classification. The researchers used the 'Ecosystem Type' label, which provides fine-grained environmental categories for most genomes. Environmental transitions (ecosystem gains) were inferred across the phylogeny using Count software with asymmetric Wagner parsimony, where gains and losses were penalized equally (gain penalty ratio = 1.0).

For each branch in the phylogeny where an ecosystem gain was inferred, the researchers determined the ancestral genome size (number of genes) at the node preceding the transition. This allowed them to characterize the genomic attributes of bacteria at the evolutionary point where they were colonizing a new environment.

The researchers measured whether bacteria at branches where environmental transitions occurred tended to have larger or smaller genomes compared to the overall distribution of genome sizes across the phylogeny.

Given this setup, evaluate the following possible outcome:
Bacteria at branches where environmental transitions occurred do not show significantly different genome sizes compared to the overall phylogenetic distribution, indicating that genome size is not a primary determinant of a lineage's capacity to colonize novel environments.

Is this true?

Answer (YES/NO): NO